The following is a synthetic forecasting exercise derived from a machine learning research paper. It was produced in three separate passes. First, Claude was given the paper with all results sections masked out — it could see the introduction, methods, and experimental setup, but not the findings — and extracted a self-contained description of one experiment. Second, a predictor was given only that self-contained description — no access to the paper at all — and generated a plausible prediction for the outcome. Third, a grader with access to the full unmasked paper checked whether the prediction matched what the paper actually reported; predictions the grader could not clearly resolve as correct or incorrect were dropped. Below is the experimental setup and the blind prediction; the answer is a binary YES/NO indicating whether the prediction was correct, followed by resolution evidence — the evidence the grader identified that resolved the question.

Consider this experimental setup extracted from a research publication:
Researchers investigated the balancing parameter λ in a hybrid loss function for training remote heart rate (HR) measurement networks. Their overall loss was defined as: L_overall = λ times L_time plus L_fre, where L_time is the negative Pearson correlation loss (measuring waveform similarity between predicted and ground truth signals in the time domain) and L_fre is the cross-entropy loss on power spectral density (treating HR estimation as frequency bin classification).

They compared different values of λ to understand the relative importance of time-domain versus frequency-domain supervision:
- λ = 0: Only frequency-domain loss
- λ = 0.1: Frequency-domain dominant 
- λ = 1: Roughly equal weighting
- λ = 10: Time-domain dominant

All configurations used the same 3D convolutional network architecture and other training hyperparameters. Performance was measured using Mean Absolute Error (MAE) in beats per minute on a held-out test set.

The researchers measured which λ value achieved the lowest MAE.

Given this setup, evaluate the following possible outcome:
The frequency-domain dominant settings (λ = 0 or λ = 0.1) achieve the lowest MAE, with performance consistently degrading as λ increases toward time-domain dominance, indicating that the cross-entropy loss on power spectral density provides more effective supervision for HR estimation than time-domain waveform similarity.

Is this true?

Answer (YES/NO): NO